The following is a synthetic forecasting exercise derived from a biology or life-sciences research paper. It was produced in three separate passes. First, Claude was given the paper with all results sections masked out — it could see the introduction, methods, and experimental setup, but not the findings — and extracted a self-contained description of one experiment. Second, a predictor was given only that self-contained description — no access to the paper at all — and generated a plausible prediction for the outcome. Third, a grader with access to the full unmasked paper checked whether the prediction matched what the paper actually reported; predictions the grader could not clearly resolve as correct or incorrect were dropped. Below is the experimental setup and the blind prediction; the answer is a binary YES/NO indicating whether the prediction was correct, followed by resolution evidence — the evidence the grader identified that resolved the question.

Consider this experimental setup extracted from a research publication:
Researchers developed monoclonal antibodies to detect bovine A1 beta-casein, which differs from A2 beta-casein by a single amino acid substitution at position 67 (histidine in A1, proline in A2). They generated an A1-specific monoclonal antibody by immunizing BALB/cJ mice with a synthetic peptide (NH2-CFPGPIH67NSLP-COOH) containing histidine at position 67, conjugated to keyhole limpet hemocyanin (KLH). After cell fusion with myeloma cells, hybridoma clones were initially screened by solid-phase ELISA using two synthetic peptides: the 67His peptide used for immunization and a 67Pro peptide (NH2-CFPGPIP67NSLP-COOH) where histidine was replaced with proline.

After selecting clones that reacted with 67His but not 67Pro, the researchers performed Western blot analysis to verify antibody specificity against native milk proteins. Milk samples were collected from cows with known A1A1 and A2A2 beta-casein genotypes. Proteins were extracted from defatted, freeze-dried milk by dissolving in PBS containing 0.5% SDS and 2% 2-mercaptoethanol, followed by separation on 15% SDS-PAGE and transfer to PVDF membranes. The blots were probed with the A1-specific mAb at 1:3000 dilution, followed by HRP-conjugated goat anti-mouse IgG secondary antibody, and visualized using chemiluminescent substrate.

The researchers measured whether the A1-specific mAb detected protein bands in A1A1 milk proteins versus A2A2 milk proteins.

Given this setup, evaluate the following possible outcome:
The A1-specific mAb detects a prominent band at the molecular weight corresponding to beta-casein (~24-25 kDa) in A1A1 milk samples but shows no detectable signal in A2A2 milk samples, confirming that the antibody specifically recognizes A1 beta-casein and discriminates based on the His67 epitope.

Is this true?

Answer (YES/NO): YES